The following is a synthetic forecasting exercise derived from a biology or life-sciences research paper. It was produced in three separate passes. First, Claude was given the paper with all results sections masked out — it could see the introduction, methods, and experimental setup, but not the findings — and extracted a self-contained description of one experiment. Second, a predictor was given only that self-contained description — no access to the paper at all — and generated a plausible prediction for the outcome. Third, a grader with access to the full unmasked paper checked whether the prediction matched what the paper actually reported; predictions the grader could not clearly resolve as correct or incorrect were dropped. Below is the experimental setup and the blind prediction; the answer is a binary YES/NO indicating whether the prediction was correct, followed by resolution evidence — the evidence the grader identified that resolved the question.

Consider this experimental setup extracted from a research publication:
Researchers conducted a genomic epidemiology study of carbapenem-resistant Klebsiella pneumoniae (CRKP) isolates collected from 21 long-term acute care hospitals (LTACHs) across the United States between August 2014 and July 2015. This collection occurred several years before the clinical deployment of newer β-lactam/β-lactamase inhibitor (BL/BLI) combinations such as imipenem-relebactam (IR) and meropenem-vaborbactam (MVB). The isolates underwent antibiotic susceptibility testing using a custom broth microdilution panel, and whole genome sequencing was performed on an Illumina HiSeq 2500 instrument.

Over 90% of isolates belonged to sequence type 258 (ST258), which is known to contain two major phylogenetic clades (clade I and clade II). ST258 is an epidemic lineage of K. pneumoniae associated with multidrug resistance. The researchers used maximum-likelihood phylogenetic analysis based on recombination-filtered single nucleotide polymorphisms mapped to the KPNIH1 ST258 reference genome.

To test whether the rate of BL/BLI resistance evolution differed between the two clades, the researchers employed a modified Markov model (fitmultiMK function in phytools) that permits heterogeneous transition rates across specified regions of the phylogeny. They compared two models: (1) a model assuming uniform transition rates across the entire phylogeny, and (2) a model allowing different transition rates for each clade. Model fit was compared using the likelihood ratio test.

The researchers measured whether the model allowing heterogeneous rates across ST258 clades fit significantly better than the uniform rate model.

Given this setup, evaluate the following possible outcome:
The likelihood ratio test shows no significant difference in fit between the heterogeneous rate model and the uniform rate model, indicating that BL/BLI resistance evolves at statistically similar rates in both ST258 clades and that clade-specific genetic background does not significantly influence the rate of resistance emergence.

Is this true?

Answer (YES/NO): NO